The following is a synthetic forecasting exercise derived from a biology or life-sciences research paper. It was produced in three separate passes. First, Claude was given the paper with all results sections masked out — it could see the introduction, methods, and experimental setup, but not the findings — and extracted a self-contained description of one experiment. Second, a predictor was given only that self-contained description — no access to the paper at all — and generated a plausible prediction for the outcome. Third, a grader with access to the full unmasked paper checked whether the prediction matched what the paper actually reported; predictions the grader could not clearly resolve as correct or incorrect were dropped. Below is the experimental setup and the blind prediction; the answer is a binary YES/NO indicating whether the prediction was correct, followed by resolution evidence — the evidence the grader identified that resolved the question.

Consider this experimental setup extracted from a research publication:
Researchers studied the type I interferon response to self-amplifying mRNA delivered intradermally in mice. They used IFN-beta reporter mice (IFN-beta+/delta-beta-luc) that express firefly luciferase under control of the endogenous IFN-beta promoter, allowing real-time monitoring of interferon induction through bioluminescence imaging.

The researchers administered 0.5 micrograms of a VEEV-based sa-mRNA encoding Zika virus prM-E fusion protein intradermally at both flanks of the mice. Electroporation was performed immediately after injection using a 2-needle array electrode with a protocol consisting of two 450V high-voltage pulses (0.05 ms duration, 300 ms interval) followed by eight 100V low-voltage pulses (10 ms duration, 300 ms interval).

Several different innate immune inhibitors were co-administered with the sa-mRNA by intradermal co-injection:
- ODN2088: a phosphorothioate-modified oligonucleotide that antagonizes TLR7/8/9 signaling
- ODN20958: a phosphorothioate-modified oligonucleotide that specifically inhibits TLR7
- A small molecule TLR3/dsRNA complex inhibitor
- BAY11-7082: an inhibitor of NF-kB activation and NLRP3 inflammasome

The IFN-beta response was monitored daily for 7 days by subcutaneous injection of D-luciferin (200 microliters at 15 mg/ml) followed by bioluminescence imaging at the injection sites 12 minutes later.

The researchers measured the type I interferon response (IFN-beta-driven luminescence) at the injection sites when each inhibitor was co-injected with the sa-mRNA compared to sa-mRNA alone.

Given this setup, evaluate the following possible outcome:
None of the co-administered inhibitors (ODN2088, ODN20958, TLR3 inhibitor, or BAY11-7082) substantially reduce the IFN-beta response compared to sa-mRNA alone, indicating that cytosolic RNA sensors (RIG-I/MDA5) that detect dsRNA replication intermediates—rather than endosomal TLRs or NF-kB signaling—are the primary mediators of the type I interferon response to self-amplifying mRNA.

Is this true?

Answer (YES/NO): NO